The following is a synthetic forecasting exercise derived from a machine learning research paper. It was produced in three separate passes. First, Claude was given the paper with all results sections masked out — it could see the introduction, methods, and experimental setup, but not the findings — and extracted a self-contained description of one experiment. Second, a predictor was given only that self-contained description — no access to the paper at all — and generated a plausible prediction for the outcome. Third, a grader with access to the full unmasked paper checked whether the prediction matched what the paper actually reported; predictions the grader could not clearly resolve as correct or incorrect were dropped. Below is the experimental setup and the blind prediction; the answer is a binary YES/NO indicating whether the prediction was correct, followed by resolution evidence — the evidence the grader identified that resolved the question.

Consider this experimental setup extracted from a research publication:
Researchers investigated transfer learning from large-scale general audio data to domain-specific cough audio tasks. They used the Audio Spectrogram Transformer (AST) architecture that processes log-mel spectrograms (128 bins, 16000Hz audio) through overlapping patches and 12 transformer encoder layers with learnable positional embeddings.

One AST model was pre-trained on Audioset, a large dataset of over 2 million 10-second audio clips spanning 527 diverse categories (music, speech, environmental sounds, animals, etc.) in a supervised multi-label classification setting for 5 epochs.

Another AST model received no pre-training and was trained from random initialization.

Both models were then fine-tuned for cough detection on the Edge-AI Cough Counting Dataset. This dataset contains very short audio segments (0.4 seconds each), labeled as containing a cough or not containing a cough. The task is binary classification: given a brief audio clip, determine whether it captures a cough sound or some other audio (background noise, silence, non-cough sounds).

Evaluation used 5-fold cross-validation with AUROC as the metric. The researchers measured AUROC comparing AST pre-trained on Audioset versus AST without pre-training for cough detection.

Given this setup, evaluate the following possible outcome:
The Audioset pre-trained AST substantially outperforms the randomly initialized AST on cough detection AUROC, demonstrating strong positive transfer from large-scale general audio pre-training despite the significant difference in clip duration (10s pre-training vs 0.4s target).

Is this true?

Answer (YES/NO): NO